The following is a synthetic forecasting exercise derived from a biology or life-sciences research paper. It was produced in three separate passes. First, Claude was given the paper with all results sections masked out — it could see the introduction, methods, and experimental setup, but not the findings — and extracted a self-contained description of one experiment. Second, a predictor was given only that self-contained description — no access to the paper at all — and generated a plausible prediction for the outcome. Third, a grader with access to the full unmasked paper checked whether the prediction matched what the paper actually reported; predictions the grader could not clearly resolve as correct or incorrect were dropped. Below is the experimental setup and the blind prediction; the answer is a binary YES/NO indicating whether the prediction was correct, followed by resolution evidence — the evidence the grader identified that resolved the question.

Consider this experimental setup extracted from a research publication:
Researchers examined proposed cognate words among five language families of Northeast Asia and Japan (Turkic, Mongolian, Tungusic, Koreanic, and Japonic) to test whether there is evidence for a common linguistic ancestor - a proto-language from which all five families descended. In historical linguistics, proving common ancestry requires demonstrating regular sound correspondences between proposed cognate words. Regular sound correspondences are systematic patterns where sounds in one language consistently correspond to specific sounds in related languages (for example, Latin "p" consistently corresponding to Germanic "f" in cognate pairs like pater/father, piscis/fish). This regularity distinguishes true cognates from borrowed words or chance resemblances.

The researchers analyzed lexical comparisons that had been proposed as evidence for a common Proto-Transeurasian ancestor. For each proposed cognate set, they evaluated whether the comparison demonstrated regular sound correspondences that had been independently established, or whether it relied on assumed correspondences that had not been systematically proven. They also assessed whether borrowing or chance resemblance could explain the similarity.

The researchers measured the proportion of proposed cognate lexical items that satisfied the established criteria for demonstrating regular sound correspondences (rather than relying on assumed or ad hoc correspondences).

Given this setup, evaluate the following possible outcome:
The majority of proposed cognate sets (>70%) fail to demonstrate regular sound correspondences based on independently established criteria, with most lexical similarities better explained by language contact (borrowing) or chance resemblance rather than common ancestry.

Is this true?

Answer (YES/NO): YES